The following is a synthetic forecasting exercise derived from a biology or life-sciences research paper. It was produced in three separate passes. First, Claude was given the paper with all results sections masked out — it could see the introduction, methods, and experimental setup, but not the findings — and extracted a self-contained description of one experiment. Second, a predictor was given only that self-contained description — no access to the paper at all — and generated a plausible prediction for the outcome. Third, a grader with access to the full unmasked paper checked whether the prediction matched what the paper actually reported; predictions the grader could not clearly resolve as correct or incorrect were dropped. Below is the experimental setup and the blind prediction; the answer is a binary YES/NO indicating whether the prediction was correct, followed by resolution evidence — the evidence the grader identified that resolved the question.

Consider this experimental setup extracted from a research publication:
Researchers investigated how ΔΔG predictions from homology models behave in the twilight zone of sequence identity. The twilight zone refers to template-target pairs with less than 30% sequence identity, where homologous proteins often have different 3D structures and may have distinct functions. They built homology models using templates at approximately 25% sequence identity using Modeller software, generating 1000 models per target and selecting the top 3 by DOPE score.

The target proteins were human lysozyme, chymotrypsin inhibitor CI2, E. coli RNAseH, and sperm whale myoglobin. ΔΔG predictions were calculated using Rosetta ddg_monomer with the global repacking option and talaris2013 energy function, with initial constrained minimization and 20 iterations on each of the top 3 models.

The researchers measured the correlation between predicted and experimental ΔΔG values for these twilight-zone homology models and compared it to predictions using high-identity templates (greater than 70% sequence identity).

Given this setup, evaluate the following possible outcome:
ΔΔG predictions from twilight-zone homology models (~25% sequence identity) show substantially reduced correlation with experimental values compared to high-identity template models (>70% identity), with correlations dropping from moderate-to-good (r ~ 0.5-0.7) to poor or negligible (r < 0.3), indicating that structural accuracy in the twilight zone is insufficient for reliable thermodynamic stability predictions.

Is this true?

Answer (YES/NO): NO